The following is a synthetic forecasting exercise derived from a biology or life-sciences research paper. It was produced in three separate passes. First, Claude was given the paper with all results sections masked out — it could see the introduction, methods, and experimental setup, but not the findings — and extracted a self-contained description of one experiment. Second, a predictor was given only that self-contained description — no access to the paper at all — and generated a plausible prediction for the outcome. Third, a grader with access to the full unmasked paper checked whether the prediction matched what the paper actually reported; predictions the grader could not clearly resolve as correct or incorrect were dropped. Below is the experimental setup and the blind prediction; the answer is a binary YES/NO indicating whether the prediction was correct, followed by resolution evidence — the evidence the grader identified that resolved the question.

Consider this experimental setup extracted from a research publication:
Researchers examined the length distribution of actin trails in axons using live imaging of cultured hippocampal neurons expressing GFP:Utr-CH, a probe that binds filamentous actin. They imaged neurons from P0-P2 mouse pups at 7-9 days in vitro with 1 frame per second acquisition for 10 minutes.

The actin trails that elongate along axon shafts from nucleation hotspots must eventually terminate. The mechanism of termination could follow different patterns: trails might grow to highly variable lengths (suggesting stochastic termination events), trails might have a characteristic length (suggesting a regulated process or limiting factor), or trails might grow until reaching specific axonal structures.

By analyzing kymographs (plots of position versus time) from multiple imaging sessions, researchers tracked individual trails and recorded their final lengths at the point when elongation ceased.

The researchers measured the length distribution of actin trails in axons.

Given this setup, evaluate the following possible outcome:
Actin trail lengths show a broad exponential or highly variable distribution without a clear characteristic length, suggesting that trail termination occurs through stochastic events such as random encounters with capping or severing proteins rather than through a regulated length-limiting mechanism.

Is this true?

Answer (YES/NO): NO